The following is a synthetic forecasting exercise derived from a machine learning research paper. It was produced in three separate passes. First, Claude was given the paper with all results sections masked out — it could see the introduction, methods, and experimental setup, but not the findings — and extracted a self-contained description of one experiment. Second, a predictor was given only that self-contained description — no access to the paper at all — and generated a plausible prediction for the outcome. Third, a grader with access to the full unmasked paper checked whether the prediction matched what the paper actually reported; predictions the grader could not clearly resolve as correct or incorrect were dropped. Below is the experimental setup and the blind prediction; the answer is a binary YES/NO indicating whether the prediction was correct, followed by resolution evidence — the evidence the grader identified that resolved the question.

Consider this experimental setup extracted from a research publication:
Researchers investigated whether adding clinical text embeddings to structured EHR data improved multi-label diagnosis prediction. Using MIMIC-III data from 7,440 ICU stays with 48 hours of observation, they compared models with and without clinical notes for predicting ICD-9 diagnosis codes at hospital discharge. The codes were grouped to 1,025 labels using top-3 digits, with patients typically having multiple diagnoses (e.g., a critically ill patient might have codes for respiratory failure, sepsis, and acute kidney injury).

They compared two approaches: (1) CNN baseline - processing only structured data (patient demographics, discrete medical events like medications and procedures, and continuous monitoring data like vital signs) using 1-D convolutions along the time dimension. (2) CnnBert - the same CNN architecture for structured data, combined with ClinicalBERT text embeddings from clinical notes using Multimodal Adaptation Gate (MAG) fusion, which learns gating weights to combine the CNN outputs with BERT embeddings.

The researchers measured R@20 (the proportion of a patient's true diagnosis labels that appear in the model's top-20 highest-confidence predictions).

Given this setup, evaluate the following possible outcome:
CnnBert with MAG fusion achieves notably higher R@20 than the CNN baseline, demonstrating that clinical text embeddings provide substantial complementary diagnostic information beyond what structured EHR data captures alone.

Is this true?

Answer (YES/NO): YES